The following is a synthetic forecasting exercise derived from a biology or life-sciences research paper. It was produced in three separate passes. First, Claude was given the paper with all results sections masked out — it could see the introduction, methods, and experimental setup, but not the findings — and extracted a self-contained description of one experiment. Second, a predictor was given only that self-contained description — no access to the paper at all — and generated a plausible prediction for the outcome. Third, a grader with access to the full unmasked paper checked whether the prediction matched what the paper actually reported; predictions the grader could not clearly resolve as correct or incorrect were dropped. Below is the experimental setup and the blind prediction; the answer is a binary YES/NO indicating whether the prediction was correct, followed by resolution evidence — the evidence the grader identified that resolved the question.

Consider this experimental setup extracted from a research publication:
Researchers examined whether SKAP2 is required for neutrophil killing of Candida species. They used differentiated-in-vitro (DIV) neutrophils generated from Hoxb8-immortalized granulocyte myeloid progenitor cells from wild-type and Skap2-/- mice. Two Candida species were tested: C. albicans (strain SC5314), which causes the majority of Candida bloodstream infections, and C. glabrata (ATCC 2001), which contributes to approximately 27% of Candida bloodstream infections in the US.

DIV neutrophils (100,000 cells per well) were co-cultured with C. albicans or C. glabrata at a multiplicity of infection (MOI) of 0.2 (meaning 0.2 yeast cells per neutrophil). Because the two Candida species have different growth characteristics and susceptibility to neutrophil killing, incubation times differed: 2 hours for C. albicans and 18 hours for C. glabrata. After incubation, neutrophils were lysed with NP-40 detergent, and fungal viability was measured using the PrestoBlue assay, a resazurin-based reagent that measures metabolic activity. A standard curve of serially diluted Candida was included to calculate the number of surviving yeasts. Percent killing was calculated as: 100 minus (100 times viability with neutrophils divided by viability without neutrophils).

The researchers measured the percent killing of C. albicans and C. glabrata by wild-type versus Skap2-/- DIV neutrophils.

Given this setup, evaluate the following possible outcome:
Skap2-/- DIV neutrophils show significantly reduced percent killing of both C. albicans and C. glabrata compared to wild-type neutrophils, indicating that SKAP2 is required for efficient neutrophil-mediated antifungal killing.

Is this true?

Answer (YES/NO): NO